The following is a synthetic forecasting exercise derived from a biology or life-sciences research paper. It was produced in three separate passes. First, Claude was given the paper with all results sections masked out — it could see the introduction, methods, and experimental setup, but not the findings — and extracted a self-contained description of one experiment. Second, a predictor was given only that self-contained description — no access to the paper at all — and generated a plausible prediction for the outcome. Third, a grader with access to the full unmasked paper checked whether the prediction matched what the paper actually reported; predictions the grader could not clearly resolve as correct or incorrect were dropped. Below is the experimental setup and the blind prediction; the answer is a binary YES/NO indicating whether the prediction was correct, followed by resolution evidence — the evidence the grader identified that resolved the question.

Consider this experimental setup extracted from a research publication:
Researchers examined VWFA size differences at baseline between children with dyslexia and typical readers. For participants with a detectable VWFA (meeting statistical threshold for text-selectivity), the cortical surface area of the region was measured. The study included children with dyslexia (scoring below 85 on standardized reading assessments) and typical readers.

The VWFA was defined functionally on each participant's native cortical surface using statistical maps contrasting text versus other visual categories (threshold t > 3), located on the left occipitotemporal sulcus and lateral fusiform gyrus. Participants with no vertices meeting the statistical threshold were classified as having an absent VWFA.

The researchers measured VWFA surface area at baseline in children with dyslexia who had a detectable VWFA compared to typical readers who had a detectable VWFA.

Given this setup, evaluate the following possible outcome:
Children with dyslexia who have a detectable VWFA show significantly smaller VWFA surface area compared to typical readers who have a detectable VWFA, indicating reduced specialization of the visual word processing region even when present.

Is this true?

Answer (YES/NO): YES